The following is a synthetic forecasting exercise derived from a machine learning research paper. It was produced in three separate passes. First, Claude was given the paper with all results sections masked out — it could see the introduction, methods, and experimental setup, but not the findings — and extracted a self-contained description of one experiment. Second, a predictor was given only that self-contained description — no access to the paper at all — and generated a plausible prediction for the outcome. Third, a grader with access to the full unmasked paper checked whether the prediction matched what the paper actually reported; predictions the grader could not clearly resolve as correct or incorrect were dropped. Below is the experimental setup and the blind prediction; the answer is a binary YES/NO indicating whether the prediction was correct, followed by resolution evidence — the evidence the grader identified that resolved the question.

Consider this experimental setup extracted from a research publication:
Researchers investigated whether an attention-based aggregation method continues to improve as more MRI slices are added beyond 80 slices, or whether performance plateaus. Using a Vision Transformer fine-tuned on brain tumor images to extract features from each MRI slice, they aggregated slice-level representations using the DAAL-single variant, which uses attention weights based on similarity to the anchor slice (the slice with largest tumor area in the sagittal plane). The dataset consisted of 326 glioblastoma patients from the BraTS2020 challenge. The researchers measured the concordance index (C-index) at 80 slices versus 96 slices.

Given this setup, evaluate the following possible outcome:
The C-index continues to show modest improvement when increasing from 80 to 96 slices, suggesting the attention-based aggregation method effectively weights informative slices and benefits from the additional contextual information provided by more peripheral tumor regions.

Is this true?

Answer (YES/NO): NO